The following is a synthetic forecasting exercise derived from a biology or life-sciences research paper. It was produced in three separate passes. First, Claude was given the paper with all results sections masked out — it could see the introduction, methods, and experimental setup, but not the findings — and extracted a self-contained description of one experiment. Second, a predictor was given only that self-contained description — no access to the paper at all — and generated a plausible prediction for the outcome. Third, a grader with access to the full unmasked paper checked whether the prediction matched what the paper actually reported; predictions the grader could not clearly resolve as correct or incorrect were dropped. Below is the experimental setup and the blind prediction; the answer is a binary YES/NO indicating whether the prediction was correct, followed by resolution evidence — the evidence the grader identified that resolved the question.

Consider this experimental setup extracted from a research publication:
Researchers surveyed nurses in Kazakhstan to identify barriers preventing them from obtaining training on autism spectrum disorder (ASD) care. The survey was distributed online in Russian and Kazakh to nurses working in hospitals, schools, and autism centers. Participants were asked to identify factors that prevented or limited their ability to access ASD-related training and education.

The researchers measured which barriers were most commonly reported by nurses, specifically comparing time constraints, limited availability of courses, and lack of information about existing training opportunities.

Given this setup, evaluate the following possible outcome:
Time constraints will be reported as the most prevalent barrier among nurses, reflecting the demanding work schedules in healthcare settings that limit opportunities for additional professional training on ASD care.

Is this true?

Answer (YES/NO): YES